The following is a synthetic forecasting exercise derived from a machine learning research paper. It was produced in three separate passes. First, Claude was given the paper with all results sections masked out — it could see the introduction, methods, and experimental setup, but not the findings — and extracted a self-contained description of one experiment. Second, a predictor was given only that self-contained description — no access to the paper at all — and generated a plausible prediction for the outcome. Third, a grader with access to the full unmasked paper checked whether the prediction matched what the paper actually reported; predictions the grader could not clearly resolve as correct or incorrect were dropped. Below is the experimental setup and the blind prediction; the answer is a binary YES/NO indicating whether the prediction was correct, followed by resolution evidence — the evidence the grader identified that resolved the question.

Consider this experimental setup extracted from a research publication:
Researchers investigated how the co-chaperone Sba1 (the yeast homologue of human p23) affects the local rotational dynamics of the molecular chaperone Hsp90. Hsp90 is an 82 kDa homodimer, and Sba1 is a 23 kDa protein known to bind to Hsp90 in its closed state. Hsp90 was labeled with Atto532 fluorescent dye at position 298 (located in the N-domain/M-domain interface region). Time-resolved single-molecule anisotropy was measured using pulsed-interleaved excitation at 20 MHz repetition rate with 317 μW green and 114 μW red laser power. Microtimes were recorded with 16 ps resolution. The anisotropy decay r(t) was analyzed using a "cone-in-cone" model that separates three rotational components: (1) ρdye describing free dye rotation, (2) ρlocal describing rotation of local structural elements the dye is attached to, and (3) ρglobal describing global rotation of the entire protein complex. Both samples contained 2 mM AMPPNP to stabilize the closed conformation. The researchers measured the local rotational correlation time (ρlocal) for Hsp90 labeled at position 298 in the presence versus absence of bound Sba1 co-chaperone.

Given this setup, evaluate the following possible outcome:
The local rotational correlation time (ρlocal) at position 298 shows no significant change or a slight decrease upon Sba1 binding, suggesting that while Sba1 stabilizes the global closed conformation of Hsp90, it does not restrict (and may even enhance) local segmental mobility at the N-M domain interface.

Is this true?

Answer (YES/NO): NO